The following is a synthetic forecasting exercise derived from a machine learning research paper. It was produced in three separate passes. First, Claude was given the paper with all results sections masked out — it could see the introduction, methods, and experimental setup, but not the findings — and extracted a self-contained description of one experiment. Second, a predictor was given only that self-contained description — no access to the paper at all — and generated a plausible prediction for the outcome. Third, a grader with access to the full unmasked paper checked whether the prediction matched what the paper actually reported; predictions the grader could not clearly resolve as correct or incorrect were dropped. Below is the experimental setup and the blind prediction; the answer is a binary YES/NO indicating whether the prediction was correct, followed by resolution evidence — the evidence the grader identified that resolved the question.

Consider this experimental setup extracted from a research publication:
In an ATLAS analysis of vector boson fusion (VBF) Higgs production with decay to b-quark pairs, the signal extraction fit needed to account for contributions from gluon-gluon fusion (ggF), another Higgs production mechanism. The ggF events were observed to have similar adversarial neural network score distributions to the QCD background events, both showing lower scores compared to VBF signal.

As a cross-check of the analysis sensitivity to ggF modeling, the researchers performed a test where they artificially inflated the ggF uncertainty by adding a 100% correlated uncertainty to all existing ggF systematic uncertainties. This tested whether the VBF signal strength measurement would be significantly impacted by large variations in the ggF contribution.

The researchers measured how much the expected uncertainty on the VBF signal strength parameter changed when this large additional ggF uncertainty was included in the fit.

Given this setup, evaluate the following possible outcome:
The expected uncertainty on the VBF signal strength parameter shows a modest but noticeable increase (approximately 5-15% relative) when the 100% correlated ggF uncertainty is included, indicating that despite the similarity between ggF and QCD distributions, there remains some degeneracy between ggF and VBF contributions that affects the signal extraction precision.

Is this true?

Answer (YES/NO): NO